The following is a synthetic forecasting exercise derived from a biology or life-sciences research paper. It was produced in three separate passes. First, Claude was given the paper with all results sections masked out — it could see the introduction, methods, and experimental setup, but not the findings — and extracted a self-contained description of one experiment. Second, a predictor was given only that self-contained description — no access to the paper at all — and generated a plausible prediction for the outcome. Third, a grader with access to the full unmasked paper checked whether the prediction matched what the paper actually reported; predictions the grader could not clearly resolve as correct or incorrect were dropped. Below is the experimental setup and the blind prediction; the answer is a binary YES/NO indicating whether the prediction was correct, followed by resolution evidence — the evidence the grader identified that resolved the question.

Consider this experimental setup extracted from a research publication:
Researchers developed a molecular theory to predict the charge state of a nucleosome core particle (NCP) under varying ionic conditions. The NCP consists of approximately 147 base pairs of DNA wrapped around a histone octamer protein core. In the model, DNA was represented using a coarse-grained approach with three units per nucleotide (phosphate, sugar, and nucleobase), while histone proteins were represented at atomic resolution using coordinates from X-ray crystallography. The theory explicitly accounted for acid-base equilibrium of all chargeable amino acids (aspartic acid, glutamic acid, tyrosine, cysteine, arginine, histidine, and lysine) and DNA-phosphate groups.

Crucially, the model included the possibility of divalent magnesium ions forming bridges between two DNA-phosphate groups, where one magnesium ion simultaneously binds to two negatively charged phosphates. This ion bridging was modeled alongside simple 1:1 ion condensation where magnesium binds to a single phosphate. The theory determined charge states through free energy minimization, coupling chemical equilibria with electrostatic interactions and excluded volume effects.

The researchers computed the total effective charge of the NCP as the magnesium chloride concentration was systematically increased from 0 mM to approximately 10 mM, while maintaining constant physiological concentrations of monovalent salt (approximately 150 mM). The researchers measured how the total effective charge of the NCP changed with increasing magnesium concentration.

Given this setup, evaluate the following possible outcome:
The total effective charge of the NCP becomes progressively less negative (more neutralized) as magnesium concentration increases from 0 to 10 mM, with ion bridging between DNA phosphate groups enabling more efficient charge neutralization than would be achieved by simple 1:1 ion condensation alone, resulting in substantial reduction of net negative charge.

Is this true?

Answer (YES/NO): YES